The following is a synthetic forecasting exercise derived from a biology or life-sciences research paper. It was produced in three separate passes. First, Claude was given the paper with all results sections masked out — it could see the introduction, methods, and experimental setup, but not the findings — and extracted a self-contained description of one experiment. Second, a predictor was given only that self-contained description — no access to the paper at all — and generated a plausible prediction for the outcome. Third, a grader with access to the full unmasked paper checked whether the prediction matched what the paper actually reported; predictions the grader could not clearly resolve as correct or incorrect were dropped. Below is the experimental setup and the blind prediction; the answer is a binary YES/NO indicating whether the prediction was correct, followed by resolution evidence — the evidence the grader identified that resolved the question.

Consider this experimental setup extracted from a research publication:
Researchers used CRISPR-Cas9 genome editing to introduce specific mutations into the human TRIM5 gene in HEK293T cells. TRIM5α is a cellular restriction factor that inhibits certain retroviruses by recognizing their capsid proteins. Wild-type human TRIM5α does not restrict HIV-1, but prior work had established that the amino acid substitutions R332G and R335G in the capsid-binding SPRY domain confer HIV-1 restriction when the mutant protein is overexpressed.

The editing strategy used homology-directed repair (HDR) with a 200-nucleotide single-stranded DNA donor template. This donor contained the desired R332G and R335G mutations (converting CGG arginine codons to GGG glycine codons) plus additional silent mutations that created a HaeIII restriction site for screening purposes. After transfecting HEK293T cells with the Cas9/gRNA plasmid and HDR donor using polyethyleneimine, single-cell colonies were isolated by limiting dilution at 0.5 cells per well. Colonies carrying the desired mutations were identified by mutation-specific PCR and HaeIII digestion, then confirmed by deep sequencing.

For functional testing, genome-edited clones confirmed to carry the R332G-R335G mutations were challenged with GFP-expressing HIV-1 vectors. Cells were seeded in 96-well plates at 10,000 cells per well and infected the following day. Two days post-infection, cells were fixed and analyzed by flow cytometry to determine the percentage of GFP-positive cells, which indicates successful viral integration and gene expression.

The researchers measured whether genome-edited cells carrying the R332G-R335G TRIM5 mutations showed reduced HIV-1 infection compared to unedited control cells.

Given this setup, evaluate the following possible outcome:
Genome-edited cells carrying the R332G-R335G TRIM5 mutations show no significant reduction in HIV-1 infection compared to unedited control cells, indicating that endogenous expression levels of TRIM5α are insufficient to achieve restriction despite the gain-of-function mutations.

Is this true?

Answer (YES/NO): YES